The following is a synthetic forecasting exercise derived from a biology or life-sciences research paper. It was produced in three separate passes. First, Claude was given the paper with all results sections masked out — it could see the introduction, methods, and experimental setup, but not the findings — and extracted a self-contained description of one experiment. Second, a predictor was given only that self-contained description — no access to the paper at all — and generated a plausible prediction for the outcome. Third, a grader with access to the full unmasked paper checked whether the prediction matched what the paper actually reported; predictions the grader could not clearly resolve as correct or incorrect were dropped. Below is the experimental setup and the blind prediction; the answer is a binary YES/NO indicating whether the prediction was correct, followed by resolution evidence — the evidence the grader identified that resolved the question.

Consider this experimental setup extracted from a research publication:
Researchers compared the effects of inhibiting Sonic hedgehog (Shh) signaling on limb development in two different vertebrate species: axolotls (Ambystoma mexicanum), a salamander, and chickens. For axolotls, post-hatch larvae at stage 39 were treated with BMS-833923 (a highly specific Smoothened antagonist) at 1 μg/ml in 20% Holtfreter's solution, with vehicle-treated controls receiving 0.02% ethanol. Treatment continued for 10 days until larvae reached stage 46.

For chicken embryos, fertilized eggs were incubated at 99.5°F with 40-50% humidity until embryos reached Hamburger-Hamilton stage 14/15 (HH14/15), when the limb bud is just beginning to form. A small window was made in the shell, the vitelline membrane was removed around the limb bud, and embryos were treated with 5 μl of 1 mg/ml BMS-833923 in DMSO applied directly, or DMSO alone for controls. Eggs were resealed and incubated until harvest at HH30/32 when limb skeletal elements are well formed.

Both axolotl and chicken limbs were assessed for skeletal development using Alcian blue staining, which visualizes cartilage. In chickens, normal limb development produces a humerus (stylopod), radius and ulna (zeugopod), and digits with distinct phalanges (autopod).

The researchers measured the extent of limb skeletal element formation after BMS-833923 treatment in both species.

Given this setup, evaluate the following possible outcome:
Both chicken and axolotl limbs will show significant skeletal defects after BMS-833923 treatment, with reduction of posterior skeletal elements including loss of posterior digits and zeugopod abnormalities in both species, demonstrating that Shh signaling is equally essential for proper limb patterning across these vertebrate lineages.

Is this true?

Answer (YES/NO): NO